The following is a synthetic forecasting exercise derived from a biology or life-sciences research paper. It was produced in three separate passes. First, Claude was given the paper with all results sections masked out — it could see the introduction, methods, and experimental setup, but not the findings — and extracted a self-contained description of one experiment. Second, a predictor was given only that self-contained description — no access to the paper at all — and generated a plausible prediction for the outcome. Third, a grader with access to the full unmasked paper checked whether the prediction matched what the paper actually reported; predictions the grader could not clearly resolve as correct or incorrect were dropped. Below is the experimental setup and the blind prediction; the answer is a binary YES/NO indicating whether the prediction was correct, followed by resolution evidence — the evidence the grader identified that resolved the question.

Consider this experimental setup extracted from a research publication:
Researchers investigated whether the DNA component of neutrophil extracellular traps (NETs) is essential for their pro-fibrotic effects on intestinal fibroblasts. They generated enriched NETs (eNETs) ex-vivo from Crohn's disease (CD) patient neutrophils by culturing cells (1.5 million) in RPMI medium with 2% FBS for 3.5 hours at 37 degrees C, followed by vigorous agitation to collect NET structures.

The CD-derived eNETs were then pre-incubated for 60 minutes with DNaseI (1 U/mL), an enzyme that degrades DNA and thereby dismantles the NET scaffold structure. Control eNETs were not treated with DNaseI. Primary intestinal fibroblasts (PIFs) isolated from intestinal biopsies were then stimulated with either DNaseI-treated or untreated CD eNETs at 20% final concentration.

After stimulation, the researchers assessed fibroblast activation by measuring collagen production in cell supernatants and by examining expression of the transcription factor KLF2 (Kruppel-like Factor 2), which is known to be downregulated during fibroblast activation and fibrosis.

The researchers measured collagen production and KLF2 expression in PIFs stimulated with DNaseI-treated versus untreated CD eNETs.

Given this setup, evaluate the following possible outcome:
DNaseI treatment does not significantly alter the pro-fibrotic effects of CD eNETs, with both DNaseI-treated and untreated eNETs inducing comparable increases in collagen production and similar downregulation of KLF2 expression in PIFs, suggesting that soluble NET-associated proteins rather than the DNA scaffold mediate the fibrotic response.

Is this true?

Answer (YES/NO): NO